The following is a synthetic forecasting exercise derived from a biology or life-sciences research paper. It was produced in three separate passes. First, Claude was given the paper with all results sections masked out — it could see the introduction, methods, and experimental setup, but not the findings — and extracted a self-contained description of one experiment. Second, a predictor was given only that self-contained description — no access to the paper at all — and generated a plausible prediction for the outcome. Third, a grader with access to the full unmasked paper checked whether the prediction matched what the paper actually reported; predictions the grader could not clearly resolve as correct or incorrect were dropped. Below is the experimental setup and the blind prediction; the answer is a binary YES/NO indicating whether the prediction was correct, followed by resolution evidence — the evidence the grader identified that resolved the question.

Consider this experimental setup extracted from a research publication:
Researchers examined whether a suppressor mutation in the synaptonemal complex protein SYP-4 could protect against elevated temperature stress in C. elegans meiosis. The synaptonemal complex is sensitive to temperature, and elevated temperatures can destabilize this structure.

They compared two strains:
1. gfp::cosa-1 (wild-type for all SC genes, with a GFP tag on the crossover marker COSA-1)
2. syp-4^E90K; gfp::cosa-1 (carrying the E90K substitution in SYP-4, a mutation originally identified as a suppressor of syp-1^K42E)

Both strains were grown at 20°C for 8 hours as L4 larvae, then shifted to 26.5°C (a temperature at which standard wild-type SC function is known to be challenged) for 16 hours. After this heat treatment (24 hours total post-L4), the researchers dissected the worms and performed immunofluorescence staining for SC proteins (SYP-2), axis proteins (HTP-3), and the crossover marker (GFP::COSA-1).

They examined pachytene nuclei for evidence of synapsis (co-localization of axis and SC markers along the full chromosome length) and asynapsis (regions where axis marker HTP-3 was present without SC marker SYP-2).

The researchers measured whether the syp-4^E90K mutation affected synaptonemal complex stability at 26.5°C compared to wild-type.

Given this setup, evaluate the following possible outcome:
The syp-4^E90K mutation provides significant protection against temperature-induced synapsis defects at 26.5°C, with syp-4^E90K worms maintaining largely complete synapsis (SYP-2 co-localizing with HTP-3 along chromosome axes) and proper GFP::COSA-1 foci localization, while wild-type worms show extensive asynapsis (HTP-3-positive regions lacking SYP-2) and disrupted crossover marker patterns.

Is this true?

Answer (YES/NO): NO